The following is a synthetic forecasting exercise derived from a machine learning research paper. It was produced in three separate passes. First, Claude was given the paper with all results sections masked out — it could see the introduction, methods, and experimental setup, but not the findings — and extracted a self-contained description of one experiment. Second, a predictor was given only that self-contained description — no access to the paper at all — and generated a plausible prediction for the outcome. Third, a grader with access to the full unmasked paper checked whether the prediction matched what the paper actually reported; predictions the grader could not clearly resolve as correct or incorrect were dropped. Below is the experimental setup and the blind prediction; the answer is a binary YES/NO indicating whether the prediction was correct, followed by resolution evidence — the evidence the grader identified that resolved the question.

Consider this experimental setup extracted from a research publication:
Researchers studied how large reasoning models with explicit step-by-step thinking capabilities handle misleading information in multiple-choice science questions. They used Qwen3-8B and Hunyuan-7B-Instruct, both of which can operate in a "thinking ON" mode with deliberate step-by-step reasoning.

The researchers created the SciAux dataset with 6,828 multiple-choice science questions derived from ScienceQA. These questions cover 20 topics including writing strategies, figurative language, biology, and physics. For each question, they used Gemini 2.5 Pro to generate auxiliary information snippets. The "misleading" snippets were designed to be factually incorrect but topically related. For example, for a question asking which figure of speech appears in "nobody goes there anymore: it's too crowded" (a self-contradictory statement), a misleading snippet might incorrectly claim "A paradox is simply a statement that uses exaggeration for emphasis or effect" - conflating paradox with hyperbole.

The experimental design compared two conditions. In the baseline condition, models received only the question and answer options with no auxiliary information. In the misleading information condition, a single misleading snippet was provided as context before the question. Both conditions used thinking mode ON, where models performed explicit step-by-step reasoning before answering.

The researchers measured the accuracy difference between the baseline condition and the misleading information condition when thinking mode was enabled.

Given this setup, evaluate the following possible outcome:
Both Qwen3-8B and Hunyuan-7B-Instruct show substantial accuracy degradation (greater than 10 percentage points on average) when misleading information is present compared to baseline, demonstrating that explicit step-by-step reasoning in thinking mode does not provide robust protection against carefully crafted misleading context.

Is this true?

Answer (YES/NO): YES